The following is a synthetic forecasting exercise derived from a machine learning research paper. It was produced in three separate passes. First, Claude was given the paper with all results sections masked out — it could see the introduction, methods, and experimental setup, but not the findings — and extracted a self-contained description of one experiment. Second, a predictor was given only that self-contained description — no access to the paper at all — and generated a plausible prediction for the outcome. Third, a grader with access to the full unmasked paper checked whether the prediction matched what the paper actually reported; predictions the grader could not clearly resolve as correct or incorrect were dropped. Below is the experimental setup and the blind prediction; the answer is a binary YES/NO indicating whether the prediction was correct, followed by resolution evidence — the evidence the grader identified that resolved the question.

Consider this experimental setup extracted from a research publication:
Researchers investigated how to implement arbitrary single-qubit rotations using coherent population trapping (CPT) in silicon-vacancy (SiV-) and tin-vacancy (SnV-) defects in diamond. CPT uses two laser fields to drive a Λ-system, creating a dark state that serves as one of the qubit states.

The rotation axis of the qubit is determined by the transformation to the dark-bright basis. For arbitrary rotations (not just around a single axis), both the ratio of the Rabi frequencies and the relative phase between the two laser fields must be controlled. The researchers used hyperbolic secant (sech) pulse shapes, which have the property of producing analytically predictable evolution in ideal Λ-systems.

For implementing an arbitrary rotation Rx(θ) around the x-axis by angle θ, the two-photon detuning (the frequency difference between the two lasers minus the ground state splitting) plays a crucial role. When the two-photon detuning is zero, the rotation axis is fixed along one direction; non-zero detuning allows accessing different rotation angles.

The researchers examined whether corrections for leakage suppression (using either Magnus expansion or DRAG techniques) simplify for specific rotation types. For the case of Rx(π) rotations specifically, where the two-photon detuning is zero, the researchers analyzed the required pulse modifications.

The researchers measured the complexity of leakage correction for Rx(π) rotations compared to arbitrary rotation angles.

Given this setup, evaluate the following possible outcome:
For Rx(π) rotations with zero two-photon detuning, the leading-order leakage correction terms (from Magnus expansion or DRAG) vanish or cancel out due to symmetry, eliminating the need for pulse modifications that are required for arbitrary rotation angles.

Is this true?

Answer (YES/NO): NO